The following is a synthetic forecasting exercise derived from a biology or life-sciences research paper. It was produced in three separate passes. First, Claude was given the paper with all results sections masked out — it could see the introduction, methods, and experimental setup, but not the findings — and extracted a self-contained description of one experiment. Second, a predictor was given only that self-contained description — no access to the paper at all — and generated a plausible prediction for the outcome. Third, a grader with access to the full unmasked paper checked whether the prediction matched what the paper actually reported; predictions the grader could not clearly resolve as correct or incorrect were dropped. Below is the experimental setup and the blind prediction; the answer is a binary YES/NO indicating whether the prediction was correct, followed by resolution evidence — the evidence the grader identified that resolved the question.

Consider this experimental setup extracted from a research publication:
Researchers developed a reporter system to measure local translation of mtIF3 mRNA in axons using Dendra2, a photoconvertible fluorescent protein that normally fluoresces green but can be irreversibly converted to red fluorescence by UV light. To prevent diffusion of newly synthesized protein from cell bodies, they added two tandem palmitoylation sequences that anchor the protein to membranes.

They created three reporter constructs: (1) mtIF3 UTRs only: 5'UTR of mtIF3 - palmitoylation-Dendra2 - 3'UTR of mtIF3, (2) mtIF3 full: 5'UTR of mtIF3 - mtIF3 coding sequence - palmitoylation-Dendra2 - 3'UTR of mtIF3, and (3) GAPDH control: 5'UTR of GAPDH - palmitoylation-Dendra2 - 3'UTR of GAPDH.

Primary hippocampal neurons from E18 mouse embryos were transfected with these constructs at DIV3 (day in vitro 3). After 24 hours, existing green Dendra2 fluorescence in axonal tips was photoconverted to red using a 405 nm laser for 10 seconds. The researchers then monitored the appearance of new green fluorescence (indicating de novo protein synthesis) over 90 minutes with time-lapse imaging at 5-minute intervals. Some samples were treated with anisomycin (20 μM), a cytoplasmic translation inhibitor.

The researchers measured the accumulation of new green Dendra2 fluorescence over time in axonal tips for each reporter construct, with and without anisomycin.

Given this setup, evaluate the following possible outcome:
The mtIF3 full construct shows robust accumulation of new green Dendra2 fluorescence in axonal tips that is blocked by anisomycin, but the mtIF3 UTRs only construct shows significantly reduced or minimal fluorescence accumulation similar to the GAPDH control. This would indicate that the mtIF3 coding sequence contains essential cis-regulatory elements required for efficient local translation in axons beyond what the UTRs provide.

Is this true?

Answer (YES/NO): NO